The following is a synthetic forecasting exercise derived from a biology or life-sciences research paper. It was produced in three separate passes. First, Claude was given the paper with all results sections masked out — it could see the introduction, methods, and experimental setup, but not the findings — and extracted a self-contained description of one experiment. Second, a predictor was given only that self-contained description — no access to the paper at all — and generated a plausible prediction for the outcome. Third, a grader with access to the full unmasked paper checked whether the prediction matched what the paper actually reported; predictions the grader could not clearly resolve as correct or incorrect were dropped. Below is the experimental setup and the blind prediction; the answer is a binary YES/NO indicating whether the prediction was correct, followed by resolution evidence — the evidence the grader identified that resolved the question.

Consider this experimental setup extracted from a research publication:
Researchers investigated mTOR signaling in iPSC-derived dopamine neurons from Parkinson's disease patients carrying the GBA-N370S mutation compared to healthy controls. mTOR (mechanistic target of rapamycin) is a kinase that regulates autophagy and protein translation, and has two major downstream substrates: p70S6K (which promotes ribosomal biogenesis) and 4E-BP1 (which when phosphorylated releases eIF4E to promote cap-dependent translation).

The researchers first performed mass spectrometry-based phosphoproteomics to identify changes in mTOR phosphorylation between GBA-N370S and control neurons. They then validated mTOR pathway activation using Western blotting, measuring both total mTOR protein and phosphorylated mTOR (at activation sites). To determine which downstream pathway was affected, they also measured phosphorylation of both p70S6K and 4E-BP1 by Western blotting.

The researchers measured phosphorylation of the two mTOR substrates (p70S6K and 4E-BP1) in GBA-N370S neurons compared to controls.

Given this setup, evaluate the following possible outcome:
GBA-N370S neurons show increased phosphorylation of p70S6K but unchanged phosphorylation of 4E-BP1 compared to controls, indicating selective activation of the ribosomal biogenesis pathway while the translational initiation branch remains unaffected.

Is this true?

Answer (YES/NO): NO